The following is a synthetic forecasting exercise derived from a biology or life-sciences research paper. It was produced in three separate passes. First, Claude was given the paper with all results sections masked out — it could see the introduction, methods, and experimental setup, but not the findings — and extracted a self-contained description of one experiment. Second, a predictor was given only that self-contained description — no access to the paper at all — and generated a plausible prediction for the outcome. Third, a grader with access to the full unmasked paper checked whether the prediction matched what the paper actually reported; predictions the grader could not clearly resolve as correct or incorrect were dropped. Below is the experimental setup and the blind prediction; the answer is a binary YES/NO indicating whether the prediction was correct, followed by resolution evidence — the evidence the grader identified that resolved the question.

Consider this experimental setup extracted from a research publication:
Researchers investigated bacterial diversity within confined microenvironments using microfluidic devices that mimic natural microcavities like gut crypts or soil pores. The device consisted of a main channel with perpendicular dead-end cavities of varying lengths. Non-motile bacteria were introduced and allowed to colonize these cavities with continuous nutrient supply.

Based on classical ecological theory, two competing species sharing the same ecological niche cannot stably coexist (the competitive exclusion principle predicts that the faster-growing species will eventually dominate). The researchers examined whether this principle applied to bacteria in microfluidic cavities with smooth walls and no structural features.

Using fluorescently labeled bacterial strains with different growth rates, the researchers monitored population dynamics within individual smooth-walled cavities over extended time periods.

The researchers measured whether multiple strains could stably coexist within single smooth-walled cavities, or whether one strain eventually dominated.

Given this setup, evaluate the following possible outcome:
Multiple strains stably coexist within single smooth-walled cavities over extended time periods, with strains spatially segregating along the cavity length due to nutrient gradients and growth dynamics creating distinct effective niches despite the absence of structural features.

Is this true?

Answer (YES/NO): NO